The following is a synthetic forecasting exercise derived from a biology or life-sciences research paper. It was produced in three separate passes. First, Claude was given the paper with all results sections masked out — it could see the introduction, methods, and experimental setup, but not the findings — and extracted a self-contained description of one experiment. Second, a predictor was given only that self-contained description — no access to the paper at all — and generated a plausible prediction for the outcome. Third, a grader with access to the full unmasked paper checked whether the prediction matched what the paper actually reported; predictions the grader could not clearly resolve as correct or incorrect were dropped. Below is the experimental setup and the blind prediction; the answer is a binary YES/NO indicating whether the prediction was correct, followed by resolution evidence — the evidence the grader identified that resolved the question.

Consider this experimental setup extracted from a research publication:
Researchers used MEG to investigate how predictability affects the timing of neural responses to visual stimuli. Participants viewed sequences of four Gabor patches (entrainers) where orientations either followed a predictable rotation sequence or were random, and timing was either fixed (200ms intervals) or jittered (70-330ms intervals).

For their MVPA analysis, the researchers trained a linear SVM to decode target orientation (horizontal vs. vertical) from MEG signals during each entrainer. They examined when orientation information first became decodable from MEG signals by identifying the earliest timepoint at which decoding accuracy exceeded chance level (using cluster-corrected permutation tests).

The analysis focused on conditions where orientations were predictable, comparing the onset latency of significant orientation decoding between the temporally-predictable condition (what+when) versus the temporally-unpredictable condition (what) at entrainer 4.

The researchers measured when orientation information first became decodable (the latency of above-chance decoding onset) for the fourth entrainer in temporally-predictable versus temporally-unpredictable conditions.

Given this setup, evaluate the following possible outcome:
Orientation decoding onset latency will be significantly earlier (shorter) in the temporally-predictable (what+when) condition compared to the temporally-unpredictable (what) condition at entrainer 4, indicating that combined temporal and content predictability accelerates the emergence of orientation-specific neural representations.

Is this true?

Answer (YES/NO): NO